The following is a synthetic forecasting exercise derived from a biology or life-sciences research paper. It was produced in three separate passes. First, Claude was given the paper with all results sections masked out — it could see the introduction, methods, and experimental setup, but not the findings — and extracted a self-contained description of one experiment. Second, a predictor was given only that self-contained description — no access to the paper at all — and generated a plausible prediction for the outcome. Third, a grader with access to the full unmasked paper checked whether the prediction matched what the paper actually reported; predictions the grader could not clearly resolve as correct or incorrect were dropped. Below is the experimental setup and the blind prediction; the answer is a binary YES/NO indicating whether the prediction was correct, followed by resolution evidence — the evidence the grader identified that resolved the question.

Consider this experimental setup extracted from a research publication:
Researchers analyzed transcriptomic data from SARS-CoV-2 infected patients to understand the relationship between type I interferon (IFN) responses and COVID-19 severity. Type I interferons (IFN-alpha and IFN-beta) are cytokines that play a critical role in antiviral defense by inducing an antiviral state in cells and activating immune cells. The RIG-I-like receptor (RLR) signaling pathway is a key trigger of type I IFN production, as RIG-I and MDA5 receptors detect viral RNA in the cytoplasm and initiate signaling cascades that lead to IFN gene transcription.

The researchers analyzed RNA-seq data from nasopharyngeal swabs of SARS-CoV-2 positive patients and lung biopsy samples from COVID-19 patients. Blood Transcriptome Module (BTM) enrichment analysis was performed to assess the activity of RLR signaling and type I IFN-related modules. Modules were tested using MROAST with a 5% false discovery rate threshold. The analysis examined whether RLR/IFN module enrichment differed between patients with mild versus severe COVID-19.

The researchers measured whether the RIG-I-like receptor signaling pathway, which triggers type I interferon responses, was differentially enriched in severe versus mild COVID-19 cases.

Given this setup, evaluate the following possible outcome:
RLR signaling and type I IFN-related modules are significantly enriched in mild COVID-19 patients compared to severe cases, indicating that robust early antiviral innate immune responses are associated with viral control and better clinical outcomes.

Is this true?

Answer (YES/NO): NO